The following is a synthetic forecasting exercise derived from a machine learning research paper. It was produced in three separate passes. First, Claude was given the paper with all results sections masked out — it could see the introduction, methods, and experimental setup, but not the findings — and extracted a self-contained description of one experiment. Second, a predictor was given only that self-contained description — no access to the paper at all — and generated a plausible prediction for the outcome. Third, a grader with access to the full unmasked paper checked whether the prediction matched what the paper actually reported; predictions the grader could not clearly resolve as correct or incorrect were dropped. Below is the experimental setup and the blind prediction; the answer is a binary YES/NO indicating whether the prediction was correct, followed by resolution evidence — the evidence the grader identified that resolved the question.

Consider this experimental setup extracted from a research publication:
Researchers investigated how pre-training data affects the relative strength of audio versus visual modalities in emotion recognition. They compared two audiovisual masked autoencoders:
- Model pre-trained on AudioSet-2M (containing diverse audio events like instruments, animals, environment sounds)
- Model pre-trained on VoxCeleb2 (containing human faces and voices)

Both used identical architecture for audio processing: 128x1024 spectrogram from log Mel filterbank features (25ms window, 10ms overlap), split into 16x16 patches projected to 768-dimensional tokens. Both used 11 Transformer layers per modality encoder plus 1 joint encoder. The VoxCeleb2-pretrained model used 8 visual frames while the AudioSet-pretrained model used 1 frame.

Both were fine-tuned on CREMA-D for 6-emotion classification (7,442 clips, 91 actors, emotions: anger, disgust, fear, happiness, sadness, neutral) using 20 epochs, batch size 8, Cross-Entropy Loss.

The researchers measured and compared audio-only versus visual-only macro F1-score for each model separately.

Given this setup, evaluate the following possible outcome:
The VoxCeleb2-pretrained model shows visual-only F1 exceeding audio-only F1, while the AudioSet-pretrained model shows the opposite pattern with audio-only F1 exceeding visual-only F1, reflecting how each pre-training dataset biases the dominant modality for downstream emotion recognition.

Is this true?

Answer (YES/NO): YES